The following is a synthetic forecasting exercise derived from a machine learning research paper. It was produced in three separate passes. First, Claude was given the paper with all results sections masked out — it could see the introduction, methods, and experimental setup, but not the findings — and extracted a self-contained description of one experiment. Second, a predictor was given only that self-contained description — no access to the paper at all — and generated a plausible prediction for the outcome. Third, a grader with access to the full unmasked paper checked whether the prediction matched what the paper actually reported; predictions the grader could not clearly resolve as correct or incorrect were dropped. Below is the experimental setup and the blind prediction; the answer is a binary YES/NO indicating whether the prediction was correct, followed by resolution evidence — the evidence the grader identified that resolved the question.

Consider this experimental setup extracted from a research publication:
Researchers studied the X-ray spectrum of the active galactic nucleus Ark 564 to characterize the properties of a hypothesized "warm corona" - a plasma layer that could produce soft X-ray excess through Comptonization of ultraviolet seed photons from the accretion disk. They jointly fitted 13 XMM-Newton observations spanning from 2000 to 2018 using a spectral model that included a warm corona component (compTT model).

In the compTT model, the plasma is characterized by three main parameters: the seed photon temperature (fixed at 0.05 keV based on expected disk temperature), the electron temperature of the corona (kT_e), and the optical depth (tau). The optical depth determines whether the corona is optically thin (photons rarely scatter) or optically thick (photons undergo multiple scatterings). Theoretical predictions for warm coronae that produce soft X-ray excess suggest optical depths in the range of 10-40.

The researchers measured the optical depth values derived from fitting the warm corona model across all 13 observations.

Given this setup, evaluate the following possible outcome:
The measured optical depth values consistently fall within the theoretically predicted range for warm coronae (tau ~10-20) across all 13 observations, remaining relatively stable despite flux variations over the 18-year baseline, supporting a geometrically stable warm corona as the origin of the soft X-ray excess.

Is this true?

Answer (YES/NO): NO